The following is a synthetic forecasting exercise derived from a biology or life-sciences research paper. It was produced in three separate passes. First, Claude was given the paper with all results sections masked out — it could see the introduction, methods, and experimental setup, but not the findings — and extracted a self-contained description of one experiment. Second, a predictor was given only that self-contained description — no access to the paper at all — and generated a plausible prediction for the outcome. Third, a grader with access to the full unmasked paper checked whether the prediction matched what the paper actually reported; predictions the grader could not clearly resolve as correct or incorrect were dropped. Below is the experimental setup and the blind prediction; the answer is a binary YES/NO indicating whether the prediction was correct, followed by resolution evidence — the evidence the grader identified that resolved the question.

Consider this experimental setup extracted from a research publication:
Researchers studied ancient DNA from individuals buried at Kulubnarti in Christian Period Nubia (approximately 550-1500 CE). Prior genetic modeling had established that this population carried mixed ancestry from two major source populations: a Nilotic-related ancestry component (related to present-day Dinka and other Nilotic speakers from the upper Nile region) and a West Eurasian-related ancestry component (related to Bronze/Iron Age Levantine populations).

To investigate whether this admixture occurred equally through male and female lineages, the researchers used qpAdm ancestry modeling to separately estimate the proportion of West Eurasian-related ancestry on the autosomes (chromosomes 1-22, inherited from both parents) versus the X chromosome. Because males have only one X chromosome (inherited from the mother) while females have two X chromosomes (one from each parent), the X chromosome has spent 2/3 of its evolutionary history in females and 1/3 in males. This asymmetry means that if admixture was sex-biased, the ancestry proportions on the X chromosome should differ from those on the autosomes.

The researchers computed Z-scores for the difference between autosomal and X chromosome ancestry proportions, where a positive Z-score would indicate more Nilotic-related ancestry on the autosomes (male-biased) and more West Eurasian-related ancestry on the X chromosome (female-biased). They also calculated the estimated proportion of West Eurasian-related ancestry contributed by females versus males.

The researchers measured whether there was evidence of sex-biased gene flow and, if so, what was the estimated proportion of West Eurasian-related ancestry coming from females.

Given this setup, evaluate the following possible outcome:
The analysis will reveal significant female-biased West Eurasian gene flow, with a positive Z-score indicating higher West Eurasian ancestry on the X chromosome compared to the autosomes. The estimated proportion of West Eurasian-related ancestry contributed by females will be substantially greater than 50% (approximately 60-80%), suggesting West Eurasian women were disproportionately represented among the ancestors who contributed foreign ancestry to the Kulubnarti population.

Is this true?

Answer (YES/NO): YES